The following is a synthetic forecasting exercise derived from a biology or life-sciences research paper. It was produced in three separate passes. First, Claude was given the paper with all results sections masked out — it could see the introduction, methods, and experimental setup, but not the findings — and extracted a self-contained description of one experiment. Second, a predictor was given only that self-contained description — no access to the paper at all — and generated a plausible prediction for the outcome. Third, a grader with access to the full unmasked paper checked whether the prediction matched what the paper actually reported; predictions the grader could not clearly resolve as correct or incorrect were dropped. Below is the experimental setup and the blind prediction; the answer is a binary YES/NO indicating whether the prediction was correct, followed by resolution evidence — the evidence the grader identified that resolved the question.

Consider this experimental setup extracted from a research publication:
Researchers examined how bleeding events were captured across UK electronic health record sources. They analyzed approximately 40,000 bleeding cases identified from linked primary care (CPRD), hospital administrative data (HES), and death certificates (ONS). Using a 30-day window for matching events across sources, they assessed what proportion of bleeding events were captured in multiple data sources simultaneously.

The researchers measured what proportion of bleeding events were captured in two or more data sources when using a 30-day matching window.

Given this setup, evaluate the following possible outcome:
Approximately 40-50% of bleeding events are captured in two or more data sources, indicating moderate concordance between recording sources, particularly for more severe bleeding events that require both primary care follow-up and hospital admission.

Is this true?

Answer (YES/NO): NO